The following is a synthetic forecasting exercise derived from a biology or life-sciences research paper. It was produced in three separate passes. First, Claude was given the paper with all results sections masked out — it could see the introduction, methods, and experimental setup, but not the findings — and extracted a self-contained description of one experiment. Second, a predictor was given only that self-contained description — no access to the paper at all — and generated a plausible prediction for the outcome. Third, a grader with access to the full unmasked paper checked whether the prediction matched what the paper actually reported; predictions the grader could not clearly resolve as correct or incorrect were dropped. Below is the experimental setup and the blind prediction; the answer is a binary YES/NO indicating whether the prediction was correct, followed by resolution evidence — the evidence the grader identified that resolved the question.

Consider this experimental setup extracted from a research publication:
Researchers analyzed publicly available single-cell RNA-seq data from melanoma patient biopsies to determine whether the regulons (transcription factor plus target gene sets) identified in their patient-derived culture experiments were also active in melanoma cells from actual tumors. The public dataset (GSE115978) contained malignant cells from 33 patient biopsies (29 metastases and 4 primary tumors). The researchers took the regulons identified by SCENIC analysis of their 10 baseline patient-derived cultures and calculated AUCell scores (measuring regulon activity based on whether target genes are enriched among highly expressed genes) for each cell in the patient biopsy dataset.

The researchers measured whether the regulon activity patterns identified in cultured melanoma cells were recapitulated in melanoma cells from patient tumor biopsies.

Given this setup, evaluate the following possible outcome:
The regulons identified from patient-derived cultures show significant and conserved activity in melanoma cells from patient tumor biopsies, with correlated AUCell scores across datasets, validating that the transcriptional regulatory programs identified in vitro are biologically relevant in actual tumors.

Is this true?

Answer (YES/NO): YES